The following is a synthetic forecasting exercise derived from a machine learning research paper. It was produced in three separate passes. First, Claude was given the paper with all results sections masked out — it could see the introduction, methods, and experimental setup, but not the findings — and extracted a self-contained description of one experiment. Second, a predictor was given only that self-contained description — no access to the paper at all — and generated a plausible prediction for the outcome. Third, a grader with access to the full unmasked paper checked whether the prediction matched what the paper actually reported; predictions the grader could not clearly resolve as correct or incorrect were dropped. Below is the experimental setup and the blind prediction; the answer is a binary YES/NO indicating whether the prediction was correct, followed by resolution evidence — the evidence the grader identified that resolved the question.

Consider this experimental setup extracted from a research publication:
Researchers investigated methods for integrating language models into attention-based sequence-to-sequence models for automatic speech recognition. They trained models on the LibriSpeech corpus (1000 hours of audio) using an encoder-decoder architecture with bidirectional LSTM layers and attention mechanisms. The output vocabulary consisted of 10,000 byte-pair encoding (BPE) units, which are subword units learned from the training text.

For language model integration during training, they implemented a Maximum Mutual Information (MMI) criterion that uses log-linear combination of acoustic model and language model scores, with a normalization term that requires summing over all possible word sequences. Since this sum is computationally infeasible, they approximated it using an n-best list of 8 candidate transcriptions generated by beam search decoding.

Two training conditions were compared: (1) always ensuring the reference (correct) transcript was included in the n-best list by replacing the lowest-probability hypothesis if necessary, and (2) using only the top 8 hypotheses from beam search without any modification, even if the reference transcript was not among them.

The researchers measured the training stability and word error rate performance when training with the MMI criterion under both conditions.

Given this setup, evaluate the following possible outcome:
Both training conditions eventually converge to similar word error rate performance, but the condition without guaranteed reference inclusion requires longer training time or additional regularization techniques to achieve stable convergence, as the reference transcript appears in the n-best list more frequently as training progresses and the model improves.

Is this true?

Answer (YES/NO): NO